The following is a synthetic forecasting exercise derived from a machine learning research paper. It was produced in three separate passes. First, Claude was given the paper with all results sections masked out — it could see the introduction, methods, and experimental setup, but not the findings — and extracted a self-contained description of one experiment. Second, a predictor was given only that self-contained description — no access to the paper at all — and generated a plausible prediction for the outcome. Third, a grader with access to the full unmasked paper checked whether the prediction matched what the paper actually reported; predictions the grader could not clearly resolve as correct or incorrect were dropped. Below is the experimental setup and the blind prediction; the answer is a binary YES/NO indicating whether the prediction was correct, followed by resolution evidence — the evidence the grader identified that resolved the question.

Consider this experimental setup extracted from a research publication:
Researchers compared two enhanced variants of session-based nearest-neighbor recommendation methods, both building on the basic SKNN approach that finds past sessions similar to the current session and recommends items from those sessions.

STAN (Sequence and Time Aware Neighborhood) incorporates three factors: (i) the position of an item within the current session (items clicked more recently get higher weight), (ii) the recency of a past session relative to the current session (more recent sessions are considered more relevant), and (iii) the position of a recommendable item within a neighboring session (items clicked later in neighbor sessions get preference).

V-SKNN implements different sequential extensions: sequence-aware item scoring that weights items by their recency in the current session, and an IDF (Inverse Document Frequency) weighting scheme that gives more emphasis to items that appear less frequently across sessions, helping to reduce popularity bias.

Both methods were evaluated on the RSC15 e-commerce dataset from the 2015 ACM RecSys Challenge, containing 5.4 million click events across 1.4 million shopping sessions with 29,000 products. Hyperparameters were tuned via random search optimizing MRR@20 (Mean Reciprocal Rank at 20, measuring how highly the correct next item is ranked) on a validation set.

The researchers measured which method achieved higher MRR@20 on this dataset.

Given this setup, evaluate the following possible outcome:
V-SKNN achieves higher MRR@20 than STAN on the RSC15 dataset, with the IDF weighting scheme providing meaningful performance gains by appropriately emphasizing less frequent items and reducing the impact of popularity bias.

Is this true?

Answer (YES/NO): NO